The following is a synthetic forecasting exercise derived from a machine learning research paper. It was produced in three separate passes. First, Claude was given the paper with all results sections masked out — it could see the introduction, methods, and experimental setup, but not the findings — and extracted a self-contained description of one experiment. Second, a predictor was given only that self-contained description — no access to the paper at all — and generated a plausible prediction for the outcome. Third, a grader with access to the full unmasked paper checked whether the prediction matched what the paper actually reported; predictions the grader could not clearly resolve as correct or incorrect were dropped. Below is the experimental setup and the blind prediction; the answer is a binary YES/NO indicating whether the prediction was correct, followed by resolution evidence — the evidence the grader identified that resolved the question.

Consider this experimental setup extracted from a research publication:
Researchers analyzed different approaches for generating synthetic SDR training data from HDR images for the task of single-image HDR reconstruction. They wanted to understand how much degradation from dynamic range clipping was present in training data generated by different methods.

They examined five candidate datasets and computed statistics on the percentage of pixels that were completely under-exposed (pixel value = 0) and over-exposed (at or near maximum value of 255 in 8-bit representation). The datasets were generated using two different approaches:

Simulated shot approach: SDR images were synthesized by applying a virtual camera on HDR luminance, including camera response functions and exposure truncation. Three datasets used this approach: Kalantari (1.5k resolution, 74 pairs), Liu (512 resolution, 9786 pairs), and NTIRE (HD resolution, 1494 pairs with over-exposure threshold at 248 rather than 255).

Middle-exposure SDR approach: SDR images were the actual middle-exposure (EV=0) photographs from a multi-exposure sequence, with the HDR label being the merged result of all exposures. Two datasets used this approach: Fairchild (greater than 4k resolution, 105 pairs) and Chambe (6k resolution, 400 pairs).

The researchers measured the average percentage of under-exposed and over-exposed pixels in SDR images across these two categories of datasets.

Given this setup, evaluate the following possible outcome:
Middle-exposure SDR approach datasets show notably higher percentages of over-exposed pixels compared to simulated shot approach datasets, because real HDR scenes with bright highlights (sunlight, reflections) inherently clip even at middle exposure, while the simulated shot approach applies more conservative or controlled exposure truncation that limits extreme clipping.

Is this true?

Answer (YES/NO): NO